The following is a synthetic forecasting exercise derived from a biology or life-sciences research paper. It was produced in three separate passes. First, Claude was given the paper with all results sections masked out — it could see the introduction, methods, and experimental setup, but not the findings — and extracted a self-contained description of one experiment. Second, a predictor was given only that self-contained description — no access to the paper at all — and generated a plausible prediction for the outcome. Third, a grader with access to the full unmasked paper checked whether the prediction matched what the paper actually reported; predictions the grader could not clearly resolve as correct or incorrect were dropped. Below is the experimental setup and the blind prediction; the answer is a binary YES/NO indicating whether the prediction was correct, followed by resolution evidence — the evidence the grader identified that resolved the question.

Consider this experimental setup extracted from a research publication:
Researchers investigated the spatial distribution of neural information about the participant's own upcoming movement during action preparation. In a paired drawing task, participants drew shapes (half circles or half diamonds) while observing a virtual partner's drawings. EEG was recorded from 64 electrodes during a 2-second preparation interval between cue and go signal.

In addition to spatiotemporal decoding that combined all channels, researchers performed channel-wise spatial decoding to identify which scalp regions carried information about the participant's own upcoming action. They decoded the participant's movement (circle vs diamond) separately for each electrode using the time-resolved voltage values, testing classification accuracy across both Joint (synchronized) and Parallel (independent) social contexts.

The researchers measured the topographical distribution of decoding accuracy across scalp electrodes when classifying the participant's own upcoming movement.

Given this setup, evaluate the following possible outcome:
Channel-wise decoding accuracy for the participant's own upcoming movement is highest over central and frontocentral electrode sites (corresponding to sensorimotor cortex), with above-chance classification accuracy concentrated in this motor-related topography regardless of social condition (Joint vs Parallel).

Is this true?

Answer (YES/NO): NO